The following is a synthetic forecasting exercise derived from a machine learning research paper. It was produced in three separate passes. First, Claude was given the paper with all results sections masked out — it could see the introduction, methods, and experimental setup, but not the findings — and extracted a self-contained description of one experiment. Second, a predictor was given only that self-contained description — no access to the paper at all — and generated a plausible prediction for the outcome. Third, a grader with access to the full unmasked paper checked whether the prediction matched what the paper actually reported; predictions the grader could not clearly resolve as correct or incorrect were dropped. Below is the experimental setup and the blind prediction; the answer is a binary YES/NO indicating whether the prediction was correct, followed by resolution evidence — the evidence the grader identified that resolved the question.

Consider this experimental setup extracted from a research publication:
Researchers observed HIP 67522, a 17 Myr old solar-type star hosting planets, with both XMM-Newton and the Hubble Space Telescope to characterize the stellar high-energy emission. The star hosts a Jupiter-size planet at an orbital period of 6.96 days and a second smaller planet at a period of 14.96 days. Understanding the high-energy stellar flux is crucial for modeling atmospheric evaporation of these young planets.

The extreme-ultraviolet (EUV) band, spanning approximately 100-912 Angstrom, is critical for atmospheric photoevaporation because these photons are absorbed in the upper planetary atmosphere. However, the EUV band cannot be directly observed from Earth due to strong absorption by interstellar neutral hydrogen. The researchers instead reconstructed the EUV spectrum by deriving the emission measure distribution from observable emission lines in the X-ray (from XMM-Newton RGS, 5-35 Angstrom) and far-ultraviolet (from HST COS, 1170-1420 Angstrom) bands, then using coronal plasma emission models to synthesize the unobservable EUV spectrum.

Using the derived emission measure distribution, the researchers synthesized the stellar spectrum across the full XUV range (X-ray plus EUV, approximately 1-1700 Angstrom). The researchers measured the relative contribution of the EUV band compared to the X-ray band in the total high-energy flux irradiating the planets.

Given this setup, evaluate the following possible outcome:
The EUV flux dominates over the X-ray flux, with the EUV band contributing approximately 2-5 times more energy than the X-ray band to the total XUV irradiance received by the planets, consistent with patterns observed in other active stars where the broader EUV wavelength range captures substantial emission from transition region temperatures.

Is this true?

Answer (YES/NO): NO